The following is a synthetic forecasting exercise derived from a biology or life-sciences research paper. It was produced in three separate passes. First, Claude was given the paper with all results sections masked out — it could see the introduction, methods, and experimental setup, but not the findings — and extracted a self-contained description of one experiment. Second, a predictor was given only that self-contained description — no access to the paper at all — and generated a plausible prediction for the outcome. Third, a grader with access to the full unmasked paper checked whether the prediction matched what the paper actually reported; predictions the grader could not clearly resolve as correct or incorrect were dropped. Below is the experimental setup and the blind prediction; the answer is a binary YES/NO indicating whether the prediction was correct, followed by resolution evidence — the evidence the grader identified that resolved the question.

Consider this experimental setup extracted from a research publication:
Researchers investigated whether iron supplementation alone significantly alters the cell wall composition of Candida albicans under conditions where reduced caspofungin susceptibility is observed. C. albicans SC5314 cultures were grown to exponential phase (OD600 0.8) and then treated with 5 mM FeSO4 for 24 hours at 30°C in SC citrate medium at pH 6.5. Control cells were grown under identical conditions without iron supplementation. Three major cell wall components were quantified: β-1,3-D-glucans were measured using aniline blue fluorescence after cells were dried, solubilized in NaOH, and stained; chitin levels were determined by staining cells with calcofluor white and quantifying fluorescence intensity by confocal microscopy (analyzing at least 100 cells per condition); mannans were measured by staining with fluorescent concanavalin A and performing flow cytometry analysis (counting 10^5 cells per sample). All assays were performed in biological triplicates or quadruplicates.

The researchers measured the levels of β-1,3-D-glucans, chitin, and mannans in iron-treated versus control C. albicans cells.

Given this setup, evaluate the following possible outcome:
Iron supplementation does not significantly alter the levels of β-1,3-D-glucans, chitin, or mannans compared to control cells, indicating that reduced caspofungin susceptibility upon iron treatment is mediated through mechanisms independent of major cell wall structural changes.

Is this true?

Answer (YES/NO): YES